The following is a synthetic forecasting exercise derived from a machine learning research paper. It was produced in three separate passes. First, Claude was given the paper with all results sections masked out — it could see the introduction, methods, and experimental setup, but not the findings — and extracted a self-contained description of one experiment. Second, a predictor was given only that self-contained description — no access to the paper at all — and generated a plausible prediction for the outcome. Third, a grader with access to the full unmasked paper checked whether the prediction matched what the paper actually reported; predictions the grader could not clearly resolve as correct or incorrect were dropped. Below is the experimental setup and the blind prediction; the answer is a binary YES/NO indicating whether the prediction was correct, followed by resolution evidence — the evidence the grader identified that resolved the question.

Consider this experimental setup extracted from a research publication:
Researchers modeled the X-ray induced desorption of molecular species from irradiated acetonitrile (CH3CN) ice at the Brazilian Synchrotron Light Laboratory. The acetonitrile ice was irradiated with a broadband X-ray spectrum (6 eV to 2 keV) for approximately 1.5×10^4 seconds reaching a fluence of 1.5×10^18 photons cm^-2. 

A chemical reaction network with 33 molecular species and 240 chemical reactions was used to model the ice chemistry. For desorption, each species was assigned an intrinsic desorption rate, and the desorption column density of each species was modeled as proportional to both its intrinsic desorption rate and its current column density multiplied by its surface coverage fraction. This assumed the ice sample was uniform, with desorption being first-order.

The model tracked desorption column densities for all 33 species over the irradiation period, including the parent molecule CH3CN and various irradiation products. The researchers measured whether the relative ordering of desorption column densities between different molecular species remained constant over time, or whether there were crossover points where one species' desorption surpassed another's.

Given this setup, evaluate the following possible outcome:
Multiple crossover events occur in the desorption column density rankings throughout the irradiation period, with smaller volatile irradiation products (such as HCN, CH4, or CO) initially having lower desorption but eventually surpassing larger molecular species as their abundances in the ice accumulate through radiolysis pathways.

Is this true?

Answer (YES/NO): NO